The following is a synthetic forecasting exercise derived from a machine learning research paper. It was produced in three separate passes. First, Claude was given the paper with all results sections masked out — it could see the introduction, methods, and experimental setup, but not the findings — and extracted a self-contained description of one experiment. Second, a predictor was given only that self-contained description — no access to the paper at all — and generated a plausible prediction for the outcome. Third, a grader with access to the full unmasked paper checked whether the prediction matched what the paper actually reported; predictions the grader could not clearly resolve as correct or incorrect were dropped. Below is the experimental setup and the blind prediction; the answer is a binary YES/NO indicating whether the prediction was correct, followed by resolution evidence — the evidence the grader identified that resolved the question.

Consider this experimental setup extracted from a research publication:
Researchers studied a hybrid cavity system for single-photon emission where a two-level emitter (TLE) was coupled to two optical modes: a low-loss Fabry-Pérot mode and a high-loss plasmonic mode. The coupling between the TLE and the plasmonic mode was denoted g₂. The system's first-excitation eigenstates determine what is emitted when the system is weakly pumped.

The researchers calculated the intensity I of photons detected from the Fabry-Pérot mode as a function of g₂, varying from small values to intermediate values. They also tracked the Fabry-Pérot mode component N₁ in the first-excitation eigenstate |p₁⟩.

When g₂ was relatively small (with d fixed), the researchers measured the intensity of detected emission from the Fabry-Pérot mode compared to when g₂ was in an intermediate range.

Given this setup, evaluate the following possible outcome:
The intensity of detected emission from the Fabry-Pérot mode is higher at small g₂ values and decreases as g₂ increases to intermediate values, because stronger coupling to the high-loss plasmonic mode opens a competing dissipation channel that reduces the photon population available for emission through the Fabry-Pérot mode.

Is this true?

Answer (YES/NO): NO